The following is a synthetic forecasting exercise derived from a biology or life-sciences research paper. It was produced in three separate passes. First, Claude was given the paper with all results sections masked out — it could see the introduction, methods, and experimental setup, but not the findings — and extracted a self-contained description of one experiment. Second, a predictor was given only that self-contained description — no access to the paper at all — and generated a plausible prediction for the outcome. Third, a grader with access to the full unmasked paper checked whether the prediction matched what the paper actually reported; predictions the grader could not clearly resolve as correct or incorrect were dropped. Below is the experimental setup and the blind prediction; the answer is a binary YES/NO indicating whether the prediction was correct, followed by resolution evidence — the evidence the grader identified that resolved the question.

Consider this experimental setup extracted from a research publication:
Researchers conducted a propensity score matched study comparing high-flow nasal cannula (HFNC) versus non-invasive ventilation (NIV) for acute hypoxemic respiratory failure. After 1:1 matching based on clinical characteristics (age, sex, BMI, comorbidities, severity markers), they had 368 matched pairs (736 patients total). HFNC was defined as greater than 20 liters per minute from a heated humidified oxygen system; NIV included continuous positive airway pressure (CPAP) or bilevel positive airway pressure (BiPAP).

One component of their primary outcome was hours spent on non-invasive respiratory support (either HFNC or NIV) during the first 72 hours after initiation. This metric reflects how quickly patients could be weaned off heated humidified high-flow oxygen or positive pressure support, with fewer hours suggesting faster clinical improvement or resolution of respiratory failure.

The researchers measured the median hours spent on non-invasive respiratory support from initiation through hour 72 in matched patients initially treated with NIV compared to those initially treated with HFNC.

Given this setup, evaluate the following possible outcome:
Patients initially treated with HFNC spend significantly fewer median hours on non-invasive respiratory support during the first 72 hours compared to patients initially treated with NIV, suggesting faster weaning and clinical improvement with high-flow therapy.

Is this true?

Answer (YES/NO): NO